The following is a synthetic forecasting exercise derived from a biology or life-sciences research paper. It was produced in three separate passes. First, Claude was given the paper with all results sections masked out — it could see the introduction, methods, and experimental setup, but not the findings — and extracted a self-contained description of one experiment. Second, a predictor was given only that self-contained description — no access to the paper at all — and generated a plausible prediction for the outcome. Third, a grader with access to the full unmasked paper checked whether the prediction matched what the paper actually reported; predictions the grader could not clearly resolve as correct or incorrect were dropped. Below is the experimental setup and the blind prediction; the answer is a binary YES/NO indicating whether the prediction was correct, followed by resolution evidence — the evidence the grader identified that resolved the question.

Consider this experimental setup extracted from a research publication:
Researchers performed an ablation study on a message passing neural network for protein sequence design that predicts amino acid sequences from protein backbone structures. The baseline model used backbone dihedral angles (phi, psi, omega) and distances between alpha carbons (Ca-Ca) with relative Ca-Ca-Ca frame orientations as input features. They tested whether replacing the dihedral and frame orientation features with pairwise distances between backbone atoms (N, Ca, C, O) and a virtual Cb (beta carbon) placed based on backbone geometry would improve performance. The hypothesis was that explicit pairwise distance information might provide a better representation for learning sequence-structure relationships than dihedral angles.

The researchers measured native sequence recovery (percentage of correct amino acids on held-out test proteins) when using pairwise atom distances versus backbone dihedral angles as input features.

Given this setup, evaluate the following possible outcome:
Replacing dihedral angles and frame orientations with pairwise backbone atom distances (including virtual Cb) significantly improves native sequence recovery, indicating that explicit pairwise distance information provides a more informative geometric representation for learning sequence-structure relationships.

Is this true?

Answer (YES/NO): YES